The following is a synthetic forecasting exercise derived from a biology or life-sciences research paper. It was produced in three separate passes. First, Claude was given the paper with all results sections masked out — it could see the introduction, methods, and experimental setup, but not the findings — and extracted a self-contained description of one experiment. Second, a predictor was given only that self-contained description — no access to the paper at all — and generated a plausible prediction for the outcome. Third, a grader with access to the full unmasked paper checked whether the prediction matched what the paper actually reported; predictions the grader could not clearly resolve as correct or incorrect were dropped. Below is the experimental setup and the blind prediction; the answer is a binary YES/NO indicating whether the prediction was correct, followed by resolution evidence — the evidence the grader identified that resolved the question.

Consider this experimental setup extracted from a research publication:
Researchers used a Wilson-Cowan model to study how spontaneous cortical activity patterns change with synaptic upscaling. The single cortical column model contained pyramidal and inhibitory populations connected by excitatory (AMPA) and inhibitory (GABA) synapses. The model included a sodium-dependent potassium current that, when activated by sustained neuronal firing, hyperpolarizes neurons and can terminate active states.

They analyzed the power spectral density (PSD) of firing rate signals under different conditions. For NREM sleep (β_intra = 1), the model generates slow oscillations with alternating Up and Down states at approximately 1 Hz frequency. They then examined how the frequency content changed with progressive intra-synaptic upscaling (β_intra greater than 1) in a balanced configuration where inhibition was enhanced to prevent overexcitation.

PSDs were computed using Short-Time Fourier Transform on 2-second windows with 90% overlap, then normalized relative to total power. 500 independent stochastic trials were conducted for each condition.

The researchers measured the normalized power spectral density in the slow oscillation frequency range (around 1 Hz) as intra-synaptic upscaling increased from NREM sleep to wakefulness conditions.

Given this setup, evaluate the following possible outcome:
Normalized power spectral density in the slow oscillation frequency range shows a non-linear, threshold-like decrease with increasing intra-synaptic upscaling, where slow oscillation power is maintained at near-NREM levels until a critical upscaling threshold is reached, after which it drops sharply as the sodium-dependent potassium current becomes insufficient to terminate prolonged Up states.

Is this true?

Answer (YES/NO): NO